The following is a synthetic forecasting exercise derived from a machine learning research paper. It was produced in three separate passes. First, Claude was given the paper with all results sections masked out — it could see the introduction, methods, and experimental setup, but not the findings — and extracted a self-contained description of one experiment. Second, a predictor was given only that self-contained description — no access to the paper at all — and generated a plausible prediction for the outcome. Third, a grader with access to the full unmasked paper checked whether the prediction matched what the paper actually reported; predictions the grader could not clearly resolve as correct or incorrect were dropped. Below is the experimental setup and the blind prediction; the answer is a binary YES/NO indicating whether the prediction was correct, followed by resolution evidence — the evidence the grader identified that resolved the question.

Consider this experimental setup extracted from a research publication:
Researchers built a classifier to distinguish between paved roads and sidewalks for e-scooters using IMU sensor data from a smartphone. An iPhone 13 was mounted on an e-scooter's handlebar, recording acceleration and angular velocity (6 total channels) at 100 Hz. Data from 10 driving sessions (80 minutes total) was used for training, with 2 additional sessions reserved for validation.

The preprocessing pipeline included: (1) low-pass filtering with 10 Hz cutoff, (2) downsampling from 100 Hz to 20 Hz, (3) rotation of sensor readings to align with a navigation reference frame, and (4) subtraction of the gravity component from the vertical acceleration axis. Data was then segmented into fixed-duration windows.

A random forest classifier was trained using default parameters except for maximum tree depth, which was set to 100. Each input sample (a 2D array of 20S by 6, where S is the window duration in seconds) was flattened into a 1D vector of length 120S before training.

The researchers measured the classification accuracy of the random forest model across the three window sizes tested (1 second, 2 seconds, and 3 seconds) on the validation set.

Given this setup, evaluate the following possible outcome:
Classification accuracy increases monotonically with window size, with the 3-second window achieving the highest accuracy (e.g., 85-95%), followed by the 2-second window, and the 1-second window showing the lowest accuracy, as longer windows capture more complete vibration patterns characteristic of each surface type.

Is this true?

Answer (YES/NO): NO